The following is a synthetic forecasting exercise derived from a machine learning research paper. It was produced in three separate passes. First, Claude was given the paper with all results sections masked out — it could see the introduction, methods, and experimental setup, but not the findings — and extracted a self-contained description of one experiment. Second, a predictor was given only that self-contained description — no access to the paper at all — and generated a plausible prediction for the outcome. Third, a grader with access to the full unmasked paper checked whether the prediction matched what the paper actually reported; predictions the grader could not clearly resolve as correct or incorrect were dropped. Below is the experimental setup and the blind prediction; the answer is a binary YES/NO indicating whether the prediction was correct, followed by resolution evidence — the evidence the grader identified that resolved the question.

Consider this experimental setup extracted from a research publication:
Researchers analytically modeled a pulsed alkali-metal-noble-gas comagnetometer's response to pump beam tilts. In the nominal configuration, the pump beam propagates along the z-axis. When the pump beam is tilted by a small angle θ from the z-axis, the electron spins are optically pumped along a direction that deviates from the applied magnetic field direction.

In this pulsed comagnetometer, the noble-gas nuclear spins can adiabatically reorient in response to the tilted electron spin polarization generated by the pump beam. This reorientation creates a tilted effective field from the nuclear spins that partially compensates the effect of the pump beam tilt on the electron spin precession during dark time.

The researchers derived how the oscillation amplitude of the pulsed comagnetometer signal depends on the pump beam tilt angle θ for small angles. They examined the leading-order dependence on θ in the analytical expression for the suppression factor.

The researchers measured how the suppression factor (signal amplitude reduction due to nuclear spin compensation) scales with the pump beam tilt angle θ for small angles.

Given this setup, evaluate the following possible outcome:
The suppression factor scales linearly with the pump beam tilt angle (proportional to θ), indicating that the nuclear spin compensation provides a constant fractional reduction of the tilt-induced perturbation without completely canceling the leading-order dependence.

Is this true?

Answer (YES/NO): NO